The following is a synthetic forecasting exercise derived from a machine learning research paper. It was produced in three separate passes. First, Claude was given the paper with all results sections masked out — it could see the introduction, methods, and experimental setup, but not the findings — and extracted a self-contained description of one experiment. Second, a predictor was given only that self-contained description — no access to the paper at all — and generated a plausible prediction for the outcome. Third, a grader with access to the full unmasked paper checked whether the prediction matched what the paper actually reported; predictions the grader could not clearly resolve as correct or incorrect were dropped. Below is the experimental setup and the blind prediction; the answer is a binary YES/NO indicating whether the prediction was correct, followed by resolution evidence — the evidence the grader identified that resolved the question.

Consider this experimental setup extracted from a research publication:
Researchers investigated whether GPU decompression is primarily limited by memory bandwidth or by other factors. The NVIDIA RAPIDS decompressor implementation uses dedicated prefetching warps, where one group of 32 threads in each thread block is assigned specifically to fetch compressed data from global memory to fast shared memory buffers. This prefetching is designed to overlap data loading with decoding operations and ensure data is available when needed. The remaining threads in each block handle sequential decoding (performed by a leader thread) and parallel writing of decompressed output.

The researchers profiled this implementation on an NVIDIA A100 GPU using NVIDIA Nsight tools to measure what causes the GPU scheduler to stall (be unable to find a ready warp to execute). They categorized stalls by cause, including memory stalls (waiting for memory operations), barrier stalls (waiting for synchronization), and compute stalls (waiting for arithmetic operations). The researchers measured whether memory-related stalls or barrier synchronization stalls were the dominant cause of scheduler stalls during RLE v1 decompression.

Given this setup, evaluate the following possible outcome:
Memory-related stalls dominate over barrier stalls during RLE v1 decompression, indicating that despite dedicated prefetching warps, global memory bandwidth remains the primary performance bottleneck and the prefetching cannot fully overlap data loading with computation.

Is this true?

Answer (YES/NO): NO